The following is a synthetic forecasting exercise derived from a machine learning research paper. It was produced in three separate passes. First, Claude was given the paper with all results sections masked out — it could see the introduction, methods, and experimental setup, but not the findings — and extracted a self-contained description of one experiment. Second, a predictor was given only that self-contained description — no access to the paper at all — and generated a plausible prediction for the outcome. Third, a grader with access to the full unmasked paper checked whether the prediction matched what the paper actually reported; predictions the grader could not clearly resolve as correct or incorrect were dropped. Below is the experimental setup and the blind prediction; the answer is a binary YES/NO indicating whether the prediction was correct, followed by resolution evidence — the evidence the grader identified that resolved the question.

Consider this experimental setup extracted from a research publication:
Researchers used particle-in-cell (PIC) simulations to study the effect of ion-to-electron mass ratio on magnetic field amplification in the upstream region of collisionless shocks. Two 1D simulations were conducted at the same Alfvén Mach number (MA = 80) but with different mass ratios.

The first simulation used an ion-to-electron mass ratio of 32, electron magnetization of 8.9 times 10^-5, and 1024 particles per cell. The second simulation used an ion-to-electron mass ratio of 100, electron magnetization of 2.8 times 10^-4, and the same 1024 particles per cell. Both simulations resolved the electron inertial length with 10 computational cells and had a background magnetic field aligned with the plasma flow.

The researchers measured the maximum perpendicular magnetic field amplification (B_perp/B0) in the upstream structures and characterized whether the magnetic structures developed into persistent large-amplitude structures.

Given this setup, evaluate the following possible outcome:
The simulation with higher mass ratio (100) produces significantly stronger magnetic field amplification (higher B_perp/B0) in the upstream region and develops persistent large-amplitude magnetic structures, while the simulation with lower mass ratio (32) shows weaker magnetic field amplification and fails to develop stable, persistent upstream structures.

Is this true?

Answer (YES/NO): NO